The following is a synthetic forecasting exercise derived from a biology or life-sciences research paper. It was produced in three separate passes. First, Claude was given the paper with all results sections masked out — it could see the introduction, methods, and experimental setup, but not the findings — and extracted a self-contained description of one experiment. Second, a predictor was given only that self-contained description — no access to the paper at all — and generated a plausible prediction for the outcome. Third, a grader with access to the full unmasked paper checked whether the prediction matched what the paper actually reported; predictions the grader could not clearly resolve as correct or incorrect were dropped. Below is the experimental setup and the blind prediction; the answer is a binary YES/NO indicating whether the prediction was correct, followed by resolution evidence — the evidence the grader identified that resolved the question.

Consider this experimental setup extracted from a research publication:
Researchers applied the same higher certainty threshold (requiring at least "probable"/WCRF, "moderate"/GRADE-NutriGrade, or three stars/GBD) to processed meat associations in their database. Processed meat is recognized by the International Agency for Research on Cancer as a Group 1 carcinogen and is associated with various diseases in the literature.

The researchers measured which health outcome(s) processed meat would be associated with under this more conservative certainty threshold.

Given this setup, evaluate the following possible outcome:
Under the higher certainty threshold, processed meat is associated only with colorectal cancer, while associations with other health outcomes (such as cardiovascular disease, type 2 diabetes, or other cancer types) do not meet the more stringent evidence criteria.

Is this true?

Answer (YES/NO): YES